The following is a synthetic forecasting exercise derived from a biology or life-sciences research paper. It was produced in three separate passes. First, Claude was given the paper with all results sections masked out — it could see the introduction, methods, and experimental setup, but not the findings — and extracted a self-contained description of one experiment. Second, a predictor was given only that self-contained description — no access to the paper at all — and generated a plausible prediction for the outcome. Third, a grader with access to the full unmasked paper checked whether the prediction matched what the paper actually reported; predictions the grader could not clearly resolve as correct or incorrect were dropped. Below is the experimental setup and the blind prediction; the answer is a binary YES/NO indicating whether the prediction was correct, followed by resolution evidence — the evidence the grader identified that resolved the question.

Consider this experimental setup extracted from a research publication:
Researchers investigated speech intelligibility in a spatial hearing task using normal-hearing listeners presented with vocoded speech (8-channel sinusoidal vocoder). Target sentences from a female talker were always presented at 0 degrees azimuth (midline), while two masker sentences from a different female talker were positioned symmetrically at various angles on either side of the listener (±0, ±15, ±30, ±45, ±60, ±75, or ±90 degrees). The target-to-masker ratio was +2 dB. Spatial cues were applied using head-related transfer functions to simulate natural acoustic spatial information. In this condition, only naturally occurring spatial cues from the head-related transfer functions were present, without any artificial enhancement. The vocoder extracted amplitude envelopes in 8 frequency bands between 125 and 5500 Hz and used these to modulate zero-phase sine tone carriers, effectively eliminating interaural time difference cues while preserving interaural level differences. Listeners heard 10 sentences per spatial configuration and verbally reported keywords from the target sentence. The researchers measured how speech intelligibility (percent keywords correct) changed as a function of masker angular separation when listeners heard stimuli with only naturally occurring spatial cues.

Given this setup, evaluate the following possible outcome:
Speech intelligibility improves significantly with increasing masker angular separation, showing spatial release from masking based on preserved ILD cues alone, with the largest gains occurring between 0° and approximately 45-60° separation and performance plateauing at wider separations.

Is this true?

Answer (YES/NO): NO